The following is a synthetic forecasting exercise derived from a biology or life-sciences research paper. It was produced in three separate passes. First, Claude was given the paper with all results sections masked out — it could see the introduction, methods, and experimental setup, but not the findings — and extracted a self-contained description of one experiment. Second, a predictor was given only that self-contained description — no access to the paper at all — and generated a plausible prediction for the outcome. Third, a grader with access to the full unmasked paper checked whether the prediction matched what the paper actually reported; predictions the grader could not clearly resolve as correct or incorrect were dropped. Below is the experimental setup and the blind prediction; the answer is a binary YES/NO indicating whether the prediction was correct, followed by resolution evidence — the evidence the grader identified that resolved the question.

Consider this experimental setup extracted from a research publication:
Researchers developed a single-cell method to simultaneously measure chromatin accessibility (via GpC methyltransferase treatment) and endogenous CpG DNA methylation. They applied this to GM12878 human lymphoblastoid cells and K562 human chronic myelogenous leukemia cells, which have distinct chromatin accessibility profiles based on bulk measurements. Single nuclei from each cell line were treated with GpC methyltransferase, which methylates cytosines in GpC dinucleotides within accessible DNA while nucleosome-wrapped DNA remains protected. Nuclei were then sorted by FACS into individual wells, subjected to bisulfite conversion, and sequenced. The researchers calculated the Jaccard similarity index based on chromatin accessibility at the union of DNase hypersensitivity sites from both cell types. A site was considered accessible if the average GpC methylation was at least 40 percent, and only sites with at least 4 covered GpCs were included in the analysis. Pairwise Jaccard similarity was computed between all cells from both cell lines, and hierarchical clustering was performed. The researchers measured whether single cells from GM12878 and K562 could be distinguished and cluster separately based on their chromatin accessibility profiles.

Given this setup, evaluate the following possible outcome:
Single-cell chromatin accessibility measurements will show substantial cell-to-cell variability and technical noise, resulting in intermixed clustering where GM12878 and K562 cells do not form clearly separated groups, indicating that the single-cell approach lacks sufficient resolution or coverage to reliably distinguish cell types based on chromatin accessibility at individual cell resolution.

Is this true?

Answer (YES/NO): NO